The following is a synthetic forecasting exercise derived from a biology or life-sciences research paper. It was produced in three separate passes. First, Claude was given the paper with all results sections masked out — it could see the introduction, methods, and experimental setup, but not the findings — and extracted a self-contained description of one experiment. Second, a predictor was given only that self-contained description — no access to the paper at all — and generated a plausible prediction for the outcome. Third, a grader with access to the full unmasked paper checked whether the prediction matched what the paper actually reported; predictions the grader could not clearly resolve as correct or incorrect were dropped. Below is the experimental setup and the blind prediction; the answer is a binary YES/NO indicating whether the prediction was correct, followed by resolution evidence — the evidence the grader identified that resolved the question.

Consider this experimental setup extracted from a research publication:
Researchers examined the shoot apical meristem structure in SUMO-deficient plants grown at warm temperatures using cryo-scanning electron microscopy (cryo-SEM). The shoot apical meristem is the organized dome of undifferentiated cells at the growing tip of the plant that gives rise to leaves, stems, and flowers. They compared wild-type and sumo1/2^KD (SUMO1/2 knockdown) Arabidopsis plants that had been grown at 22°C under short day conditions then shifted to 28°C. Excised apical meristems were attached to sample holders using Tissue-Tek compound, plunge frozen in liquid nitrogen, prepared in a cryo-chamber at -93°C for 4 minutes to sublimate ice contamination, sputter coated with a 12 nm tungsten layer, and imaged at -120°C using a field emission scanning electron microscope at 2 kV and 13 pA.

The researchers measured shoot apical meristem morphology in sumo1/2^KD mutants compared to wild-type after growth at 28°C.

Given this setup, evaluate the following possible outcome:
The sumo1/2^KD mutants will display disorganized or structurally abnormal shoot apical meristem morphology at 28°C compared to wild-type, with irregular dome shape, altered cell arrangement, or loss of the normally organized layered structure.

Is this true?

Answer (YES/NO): YES